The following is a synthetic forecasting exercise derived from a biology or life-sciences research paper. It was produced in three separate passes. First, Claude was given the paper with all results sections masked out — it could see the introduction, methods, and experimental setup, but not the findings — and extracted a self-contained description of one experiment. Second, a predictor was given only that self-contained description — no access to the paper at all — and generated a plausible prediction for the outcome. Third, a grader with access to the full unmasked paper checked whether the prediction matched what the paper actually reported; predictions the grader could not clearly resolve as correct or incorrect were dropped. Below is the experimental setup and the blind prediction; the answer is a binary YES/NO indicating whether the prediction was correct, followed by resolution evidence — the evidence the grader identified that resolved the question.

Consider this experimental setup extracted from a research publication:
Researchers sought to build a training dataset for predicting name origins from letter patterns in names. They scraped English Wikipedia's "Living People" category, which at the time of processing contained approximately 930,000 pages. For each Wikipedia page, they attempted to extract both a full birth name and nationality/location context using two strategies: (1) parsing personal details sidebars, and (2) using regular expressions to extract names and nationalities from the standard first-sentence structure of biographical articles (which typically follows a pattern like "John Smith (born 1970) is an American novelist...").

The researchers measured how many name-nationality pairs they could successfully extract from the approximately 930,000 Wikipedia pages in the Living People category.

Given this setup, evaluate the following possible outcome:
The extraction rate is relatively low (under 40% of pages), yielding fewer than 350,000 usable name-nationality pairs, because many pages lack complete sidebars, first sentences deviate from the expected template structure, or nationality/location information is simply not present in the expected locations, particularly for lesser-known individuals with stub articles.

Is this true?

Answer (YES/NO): NO